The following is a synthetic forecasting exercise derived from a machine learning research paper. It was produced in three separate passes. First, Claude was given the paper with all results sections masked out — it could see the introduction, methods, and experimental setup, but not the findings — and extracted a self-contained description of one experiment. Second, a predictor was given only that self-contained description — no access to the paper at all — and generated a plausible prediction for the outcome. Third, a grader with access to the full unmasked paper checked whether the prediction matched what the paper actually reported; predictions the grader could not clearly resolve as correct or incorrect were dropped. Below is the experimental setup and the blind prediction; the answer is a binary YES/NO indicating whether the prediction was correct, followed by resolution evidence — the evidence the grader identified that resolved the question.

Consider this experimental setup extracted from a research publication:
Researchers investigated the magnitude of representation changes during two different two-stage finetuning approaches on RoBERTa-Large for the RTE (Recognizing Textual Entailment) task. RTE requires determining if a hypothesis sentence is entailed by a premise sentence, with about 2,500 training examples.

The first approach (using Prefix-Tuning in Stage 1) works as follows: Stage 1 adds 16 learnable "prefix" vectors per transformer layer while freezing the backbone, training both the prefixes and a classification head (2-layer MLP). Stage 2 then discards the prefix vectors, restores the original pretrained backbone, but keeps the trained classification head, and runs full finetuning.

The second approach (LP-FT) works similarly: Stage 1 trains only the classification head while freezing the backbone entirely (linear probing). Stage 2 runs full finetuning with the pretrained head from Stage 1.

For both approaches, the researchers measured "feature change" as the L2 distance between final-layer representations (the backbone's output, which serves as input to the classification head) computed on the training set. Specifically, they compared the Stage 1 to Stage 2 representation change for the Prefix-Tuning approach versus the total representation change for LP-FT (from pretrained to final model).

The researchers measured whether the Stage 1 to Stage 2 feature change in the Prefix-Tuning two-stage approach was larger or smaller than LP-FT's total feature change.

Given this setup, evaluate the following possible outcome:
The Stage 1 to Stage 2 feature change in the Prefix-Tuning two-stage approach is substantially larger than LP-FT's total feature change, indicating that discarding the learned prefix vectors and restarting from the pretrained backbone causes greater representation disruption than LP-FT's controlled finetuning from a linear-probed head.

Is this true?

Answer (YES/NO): NO